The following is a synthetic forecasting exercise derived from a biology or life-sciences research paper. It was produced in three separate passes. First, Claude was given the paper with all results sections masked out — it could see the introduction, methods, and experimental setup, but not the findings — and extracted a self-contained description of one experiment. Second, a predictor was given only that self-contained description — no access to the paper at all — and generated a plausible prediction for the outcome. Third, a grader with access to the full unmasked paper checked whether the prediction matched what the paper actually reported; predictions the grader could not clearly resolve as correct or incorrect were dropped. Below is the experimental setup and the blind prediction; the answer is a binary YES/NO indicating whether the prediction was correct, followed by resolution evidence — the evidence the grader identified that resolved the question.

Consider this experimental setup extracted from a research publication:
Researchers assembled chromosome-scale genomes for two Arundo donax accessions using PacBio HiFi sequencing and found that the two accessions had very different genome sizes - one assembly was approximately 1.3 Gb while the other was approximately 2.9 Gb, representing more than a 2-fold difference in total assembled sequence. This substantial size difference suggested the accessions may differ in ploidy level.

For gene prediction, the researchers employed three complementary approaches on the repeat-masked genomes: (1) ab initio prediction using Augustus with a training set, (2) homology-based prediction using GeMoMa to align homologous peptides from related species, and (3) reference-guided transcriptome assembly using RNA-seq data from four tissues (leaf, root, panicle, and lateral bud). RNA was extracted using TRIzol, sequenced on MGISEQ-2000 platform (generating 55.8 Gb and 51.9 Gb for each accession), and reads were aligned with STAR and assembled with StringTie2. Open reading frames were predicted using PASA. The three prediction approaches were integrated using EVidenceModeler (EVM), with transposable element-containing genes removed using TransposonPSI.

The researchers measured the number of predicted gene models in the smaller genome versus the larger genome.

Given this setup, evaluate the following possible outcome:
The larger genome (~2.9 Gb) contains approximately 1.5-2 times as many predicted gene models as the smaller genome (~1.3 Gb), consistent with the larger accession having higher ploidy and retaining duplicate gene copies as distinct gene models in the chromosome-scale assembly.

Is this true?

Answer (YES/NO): NO